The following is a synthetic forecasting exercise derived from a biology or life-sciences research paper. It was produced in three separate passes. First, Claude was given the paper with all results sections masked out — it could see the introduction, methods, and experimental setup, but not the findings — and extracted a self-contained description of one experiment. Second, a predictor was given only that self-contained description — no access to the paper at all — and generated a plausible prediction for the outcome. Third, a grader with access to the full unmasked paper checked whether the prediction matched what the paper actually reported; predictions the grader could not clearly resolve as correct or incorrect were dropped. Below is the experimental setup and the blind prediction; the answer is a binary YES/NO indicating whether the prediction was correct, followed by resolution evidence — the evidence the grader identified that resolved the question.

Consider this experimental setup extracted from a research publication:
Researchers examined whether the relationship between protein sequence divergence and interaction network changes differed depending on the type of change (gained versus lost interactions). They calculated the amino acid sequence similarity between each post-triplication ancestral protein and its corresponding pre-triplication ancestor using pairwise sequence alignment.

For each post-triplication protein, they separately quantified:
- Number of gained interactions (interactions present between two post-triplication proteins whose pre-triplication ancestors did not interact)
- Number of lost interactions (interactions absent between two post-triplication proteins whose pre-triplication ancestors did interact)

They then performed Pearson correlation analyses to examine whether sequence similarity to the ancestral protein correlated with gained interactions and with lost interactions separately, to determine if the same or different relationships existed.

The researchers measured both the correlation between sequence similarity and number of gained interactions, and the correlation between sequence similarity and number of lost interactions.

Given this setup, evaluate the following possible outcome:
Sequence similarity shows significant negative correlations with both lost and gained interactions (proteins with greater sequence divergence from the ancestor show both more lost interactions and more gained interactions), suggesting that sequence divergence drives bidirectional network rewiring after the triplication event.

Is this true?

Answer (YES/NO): NO